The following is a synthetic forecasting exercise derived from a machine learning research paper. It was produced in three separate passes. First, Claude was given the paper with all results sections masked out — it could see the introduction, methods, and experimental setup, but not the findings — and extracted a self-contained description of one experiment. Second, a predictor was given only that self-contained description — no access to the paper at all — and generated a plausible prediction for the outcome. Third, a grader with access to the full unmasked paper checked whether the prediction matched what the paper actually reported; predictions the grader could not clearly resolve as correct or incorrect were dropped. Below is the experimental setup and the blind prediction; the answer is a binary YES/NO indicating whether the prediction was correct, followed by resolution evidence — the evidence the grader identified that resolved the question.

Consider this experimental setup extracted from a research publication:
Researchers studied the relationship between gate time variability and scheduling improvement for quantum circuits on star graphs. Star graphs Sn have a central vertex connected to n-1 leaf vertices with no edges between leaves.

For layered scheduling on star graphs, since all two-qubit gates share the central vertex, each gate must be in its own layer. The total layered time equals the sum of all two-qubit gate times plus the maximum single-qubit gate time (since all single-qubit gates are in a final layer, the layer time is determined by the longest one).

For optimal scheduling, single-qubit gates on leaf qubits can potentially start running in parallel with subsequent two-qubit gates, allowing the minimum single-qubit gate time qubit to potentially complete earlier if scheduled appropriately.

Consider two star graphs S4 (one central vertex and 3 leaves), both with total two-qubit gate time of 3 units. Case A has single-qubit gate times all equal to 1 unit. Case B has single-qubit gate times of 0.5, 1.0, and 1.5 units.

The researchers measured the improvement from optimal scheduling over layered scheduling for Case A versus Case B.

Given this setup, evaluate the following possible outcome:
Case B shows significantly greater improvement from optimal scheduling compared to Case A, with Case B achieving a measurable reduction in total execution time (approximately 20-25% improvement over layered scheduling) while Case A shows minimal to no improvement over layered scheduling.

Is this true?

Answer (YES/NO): YES